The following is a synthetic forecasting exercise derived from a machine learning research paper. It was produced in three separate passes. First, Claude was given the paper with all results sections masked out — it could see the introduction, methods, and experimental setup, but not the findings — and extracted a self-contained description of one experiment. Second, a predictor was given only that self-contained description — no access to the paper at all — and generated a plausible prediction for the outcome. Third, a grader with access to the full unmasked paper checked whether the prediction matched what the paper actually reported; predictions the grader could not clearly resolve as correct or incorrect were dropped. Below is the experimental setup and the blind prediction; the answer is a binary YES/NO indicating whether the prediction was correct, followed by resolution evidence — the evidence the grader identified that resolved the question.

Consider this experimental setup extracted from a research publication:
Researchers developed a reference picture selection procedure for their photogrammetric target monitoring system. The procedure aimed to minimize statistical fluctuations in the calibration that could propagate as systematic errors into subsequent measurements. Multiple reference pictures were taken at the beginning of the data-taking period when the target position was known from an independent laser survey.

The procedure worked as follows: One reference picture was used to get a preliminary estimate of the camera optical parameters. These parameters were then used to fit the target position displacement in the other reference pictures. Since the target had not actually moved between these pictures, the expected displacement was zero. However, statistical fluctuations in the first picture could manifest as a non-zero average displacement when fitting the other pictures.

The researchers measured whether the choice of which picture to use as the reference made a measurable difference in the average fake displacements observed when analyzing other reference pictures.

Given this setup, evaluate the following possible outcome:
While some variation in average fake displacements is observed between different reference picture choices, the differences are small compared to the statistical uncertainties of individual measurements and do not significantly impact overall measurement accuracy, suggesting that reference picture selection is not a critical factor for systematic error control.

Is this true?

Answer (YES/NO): NO